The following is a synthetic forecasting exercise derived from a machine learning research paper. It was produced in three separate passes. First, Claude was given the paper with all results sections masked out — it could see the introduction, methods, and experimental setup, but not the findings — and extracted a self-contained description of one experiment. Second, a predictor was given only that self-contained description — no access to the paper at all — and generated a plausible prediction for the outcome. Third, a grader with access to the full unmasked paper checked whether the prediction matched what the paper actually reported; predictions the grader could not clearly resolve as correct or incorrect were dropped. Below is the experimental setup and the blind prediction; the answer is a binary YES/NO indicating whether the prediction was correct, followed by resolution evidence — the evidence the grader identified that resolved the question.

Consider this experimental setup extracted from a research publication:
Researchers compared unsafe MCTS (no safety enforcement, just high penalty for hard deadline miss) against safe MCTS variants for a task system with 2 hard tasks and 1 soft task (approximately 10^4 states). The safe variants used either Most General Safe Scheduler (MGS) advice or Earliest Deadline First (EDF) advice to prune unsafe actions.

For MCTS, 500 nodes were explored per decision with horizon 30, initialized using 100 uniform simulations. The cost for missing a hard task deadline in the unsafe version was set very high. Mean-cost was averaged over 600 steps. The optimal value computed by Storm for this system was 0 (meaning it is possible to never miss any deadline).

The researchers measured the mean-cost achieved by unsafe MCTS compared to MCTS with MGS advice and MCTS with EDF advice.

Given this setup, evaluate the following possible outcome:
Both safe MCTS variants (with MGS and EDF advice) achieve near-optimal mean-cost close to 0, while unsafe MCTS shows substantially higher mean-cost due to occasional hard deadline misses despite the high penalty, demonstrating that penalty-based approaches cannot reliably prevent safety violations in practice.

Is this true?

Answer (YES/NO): NO